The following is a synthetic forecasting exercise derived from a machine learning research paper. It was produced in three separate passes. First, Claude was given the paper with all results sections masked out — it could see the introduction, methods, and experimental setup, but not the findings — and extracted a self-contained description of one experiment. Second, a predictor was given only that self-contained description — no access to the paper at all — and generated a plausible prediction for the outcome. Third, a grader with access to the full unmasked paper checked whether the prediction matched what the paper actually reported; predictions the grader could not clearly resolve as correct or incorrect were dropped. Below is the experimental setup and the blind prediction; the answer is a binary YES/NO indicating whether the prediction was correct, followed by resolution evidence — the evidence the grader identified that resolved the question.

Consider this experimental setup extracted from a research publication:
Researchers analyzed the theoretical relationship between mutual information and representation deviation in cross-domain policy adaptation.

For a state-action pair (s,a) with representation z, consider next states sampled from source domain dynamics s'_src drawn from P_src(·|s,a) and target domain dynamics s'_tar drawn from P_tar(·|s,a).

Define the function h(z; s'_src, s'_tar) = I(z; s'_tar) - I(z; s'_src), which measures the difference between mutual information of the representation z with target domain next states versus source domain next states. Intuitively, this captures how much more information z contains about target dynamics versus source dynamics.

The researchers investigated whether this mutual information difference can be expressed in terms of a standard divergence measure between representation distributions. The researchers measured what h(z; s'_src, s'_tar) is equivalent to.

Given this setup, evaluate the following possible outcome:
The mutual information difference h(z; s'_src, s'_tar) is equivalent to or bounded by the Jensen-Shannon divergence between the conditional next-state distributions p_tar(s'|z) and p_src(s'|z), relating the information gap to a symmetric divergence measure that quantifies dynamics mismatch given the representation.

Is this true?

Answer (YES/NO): NO